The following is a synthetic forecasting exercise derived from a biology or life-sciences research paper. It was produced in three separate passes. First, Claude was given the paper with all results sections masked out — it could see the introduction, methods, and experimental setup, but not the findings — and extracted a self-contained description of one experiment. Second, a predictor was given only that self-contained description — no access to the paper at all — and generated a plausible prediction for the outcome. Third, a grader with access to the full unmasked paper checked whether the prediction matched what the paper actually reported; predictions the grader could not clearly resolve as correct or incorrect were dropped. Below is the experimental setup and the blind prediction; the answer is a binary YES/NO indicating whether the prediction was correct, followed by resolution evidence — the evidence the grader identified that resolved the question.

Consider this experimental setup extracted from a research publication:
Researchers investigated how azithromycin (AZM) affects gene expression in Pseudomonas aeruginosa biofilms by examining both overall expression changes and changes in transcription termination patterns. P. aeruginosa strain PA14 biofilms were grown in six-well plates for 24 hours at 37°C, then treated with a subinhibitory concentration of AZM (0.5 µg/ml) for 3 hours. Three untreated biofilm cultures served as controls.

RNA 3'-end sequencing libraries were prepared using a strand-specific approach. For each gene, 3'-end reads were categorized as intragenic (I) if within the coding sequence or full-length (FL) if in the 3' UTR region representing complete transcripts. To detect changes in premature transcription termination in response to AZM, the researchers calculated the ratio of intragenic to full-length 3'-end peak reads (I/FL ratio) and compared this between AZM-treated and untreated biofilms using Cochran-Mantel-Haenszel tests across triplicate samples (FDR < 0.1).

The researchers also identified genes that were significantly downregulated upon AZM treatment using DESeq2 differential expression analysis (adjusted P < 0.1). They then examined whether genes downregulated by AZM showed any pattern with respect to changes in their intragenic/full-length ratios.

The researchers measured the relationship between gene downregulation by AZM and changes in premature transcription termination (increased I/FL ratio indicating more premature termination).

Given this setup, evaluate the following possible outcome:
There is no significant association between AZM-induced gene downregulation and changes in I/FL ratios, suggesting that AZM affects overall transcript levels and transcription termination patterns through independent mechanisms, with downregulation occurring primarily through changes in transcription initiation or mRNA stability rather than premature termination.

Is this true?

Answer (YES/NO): NO